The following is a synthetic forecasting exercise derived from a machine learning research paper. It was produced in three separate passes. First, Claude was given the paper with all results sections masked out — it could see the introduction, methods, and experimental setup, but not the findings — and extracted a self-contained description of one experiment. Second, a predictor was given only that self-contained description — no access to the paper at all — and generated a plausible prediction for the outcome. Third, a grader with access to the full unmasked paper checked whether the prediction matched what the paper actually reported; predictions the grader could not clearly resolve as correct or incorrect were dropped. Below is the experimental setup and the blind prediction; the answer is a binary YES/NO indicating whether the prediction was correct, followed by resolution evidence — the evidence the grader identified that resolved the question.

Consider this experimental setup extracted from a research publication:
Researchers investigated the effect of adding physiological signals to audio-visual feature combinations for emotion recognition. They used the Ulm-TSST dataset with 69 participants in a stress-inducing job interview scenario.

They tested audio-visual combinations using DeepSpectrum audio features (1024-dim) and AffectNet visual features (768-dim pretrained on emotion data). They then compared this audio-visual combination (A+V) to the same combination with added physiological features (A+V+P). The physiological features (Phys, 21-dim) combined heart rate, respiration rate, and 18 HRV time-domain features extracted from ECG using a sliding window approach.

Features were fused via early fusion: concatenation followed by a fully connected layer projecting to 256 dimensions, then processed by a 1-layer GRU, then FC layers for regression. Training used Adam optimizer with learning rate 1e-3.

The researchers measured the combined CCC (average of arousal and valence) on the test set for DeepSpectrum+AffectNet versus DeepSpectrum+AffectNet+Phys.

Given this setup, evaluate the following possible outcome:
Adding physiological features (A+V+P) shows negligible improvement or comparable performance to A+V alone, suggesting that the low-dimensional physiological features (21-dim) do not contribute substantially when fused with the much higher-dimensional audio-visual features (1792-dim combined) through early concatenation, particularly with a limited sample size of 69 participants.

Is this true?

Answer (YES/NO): NO